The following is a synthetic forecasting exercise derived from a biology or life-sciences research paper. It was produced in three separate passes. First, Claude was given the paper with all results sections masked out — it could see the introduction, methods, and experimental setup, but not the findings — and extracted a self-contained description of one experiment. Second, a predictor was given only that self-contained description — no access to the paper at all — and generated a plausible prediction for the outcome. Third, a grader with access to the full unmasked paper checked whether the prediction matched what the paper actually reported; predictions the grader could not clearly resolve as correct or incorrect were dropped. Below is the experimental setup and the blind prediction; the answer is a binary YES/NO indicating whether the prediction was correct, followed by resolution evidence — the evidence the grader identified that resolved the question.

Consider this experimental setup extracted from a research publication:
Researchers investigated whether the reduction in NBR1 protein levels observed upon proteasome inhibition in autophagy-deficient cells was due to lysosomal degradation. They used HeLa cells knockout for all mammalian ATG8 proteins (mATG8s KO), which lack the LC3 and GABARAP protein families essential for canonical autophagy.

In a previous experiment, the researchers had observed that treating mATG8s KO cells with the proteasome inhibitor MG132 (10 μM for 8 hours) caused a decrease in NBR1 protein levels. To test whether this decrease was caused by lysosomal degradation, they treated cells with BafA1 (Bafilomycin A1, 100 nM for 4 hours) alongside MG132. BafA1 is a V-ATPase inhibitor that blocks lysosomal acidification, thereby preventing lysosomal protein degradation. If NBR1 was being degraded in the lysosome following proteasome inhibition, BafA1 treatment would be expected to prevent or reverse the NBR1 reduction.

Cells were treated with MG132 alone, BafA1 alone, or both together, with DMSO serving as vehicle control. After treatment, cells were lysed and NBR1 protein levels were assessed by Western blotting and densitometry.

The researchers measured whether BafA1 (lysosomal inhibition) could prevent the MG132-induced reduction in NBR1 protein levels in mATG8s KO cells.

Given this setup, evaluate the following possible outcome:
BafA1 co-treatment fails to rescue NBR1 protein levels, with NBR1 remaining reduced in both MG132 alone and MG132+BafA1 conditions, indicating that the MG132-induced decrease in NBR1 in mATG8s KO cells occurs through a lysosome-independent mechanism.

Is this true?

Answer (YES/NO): YES